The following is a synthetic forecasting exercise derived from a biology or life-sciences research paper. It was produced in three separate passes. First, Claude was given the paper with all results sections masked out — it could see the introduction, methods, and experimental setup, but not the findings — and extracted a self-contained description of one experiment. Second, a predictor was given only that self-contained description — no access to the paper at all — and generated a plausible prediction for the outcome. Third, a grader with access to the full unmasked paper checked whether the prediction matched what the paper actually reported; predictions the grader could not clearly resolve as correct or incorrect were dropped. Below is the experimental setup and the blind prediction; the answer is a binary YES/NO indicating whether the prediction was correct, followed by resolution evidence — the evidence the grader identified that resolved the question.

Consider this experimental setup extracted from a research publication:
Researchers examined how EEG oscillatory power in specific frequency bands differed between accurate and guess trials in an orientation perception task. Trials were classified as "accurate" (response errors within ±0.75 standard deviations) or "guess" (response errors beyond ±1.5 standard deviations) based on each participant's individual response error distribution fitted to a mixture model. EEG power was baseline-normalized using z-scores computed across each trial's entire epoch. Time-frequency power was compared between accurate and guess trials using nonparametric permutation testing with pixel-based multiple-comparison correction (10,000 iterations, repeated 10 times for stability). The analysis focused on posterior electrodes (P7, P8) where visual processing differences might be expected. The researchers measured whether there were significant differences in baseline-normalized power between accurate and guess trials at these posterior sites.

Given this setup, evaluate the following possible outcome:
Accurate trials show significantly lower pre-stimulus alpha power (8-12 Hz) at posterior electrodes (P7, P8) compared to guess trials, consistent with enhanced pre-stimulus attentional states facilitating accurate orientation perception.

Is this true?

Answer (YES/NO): NO